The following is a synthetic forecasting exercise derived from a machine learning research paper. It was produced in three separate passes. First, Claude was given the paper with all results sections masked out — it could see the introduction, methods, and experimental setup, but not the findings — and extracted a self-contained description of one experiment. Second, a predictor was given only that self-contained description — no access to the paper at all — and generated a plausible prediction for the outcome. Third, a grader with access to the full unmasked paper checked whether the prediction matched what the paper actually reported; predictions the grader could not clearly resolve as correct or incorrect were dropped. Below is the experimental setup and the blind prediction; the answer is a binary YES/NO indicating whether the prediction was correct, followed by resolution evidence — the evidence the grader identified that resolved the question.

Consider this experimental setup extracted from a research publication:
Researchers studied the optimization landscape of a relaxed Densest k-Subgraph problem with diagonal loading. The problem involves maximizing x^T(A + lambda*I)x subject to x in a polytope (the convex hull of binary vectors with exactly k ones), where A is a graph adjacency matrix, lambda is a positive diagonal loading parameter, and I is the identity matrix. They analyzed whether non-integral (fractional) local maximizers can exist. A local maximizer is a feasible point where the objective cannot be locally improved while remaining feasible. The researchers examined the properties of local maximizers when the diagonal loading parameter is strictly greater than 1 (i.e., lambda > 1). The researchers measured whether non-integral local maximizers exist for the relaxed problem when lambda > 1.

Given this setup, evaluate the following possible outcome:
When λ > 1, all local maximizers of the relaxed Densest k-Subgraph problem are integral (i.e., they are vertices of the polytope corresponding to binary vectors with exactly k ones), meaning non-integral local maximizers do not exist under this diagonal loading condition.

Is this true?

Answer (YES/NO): YES